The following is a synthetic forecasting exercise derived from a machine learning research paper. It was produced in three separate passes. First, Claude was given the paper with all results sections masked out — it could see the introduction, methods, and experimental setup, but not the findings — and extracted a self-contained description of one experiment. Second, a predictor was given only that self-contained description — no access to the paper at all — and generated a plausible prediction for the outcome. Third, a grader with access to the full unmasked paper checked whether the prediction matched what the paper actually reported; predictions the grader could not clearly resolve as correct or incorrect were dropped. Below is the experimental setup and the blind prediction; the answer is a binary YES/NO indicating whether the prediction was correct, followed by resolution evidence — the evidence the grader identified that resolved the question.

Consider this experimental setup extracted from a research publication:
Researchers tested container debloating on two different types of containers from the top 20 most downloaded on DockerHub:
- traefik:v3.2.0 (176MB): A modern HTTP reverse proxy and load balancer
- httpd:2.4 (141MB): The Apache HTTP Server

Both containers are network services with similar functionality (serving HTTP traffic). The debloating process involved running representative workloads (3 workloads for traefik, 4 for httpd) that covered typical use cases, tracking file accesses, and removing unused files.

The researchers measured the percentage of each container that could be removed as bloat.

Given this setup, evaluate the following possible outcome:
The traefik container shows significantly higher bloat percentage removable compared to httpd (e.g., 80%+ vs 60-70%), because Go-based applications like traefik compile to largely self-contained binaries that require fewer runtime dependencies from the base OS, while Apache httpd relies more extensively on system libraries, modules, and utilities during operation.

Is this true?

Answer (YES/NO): NO